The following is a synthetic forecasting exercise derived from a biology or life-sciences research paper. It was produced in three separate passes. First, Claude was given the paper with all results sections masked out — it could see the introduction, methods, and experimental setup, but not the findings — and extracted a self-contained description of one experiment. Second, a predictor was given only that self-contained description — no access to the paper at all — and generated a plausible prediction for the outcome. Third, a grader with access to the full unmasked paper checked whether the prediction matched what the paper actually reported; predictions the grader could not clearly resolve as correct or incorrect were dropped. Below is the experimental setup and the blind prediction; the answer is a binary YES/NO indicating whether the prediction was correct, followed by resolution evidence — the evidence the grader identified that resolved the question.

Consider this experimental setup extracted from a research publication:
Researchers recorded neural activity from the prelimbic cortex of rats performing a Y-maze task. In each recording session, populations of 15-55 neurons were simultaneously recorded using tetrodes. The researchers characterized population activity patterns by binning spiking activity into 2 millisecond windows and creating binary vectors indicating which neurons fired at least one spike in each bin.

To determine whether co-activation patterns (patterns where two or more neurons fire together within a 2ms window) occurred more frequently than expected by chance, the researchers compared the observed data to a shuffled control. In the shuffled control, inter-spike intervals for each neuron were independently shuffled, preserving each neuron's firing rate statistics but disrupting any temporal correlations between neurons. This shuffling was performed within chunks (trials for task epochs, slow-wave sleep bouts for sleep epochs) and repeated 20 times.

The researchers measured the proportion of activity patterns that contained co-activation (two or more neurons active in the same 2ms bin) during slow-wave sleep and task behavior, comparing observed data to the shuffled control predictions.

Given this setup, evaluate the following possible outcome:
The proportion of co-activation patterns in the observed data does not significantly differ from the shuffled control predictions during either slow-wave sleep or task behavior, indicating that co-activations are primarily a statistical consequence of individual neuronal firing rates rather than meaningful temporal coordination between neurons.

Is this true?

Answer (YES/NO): NO